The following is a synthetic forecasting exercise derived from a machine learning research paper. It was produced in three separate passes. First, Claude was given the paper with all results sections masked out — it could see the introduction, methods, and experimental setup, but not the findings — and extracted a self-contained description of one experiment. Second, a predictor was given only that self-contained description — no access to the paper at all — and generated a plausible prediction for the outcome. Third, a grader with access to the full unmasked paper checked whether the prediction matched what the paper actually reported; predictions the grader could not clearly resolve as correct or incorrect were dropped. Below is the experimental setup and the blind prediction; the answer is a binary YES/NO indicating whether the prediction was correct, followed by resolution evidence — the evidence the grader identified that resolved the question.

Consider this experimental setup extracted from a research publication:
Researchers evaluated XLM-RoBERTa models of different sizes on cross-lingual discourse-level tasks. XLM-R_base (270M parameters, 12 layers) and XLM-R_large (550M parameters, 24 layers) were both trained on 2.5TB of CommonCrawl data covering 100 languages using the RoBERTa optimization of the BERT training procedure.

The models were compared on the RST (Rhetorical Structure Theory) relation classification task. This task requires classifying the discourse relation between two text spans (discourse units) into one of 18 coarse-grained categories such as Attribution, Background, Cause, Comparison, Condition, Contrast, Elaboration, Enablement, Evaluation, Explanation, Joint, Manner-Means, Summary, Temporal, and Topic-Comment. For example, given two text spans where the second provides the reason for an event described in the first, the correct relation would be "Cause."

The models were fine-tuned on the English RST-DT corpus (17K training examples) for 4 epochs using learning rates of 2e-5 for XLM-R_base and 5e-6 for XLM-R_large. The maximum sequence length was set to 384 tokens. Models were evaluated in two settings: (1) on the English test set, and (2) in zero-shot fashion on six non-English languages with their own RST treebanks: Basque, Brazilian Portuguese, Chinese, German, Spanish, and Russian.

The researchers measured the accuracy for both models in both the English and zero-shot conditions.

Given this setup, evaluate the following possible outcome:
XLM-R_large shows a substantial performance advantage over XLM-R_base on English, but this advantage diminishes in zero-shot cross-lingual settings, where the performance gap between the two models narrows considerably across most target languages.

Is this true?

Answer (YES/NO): NO